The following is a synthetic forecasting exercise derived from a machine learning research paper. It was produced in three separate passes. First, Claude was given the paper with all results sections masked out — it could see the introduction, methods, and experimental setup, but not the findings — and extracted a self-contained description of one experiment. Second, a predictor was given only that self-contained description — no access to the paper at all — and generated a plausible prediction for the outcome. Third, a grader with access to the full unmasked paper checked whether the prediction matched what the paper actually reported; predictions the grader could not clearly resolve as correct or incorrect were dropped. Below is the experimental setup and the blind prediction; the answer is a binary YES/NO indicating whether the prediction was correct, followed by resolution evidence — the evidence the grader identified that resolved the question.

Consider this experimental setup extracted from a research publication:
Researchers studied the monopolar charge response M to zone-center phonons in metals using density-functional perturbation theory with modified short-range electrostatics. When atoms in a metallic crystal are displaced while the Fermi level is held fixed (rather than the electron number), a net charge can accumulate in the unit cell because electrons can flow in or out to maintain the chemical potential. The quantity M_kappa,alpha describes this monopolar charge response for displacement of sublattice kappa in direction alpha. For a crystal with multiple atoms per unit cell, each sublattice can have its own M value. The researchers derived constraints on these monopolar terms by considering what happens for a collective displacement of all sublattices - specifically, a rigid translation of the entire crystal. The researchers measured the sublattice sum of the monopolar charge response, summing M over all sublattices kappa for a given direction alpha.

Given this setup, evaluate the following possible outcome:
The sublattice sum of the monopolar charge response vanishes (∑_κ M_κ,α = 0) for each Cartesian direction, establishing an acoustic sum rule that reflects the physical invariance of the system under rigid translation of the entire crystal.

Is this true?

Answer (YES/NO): YES